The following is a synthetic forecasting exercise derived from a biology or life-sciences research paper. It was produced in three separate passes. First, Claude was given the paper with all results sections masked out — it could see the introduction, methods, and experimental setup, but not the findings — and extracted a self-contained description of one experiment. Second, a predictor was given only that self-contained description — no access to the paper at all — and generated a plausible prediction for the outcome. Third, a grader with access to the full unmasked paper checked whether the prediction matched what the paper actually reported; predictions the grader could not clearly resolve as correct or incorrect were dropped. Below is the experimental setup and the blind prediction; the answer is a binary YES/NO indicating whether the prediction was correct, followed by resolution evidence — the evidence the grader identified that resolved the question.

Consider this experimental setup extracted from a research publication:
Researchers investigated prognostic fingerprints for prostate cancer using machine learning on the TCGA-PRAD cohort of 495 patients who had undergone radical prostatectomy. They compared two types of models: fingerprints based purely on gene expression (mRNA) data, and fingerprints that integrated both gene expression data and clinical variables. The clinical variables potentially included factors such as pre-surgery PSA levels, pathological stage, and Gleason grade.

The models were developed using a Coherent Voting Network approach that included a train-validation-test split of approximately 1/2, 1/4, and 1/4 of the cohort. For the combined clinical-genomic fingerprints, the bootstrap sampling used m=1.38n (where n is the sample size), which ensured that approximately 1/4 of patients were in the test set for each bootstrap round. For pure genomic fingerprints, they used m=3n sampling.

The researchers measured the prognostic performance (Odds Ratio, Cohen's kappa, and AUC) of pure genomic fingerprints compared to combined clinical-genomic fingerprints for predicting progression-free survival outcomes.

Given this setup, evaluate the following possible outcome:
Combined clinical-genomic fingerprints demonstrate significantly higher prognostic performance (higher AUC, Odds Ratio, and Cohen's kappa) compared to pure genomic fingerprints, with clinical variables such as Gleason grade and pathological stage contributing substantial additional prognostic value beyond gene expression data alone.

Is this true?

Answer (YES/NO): NO